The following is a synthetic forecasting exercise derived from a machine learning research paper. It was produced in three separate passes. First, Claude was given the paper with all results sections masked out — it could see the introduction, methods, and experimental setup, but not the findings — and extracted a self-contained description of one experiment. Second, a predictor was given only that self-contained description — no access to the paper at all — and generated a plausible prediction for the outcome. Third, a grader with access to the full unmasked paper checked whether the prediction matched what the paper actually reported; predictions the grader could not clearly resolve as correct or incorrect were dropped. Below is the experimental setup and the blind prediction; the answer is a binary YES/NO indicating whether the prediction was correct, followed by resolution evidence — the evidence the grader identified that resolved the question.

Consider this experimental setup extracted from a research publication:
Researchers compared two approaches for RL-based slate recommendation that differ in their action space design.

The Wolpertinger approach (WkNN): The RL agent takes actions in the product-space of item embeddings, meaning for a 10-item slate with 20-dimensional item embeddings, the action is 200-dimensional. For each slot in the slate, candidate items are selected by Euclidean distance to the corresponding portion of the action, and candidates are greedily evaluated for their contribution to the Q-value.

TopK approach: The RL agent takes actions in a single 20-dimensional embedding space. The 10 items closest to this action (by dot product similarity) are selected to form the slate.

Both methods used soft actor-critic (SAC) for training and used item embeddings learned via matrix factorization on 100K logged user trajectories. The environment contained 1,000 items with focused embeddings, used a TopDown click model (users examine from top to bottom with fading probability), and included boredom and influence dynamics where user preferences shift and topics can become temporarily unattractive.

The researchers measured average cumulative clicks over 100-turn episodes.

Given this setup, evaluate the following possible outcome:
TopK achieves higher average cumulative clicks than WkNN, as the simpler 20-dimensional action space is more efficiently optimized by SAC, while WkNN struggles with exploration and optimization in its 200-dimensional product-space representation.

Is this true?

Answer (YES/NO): YES